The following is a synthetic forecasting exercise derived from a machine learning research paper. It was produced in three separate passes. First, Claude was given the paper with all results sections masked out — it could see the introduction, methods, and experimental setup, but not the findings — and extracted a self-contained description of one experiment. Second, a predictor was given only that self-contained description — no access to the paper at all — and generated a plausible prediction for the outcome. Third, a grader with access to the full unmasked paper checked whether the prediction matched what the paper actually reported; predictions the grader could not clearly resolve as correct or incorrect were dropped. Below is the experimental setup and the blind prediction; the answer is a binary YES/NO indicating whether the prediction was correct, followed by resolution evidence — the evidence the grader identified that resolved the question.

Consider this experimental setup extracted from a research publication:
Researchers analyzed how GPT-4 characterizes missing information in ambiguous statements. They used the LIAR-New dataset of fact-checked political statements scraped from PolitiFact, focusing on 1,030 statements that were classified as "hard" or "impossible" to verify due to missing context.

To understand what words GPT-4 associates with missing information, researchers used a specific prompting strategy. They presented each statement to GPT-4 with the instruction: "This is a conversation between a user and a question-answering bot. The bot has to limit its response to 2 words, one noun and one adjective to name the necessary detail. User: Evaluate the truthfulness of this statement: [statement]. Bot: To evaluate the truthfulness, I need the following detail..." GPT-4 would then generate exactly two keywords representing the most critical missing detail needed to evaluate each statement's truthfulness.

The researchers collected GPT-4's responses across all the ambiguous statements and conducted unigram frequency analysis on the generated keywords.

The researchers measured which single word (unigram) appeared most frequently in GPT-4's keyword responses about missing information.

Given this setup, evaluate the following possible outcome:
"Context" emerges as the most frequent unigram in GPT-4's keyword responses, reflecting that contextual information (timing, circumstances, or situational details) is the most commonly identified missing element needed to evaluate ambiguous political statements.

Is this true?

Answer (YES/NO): NO